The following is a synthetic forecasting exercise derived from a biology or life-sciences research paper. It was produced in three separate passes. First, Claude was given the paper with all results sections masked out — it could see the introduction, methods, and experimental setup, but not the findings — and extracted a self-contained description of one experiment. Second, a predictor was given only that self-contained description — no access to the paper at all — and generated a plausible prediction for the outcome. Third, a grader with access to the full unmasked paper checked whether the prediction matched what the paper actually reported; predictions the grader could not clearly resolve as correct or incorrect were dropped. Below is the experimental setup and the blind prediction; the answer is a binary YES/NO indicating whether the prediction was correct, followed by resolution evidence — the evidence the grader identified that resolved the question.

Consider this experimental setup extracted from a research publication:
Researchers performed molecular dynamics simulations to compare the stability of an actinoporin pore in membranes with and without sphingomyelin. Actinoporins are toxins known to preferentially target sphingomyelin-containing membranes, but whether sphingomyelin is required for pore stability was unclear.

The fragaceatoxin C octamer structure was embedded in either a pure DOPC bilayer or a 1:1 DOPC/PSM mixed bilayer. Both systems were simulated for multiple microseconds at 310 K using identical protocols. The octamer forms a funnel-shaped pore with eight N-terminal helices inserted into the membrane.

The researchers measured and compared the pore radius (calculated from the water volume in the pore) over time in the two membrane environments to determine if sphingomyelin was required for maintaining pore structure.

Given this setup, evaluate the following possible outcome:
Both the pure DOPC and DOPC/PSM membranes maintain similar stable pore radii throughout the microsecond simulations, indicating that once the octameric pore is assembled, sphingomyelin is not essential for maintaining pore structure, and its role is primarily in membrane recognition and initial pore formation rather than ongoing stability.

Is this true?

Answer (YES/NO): YES